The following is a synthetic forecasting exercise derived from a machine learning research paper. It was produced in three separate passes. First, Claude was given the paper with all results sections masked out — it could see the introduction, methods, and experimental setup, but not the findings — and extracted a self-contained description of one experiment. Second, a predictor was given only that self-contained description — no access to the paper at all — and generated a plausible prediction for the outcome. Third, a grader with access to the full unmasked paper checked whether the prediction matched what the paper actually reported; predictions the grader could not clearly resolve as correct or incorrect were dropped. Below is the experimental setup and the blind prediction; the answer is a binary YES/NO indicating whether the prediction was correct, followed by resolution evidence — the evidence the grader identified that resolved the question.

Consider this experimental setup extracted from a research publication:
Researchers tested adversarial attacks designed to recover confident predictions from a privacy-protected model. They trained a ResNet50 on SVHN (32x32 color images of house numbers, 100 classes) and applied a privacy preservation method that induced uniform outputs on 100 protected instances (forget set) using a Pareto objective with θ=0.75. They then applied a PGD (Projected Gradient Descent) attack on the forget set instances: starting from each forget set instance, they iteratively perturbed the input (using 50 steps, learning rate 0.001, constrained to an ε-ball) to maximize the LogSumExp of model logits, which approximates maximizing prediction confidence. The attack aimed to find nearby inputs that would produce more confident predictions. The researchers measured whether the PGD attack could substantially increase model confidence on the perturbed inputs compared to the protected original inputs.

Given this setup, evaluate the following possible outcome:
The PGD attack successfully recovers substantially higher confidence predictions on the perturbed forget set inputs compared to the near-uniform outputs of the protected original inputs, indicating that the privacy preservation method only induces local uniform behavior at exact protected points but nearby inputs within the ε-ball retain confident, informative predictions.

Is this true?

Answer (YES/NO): NO